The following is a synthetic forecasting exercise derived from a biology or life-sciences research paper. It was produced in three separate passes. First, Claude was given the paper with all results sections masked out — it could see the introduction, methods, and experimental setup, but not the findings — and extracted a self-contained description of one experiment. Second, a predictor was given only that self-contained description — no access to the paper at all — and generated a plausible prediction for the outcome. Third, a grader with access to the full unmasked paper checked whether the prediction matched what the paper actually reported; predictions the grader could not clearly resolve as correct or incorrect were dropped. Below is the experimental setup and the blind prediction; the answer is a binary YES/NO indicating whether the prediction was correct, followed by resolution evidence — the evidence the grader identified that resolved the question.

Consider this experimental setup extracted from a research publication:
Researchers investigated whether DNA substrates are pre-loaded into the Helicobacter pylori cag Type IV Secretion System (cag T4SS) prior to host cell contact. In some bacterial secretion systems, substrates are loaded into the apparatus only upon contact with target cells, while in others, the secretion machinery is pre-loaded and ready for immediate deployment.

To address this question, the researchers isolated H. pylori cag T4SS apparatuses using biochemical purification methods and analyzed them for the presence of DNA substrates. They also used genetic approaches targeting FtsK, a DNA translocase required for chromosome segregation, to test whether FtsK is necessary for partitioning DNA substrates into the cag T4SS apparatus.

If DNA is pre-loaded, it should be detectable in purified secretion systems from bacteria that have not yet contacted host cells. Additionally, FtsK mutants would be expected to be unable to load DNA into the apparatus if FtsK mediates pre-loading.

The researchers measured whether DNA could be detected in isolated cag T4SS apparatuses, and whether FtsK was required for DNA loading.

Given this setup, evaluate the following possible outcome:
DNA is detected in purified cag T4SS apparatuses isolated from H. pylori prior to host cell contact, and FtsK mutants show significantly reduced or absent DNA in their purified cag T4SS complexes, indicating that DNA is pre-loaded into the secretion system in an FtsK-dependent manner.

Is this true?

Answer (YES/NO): YES